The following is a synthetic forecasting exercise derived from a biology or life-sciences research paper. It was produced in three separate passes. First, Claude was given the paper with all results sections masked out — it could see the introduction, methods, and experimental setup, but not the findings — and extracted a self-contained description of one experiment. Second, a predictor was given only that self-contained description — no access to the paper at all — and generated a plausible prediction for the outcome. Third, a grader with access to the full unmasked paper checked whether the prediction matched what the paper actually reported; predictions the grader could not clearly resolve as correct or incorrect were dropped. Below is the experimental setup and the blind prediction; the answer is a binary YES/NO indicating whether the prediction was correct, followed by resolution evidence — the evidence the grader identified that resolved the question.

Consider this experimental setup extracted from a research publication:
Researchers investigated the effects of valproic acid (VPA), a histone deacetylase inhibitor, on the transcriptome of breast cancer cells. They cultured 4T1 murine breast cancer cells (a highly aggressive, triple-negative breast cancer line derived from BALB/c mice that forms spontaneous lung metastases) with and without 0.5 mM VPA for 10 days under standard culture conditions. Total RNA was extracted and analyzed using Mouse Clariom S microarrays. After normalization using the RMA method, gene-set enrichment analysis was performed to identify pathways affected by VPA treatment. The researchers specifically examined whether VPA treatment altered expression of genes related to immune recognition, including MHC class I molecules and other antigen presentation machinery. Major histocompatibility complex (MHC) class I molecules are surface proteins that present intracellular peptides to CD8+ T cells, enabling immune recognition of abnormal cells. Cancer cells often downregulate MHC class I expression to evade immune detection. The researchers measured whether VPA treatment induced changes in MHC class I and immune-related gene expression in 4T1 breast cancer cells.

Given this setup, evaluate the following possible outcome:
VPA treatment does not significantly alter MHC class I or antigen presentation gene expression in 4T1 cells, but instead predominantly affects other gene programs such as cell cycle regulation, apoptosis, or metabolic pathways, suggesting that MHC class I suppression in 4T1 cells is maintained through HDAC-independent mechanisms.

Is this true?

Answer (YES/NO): NO